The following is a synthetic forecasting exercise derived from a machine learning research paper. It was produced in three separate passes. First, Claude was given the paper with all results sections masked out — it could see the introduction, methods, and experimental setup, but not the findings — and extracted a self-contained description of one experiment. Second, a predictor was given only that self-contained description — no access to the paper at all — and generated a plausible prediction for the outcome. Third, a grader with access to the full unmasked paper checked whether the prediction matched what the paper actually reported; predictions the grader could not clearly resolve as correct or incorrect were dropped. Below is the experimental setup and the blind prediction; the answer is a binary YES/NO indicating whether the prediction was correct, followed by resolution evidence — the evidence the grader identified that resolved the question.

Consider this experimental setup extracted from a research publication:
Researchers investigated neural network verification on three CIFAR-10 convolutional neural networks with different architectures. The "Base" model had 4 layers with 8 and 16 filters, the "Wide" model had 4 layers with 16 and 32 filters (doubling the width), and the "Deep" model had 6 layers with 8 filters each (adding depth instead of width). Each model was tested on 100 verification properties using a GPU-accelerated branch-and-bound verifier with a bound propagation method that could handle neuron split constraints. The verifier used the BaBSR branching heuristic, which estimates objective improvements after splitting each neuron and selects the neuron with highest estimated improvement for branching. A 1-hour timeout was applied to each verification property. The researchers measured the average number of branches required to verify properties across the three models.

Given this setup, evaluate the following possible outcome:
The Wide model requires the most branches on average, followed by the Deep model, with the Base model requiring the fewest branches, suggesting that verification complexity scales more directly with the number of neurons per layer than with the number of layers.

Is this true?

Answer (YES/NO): NO